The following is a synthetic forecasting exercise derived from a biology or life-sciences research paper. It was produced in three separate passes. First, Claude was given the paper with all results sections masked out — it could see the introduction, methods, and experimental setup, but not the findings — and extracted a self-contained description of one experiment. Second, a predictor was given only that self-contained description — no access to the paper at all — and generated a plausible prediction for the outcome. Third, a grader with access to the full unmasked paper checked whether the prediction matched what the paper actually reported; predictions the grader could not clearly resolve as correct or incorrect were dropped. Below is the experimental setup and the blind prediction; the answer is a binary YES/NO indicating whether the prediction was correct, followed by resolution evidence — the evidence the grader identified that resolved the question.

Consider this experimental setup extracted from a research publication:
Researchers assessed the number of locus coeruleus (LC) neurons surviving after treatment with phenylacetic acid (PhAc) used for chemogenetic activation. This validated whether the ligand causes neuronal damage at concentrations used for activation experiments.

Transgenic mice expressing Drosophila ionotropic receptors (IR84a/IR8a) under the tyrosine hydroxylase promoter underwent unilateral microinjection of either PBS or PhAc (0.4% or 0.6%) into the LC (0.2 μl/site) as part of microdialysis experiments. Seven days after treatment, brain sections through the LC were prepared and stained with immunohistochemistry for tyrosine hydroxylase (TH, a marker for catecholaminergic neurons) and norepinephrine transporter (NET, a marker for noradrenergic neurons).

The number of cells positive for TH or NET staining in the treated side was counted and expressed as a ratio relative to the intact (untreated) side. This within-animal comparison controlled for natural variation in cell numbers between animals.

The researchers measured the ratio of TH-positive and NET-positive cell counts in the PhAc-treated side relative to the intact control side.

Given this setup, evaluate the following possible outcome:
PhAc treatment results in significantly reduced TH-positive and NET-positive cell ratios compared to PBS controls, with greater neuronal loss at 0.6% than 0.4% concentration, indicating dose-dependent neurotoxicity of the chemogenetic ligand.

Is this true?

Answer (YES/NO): NO